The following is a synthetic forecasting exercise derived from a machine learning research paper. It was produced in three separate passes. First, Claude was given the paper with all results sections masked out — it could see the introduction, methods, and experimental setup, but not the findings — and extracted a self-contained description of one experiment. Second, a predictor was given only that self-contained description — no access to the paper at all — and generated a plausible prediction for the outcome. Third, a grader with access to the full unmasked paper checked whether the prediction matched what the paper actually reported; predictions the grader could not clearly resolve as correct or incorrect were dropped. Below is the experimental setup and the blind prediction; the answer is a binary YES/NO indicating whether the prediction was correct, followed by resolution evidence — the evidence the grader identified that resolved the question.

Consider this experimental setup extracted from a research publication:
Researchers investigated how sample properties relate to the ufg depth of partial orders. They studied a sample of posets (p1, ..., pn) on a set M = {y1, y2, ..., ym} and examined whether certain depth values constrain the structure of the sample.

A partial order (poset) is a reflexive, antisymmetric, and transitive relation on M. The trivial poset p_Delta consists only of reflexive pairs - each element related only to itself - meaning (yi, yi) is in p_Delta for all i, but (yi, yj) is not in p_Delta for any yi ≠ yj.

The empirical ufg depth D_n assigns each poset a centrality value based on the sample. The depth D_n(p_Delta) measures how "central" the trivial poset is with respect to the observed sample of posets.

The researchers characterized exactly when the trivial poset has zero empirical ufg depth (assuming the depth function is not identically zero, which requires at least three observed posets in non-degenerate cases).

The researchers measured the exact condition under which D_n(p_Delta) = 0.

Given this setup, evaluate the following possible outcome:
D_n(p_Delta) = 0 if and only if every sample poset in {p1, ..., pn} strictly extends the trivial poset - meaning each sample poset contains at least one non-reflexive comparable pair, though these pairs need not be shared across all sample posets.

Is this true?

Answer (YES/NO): NO